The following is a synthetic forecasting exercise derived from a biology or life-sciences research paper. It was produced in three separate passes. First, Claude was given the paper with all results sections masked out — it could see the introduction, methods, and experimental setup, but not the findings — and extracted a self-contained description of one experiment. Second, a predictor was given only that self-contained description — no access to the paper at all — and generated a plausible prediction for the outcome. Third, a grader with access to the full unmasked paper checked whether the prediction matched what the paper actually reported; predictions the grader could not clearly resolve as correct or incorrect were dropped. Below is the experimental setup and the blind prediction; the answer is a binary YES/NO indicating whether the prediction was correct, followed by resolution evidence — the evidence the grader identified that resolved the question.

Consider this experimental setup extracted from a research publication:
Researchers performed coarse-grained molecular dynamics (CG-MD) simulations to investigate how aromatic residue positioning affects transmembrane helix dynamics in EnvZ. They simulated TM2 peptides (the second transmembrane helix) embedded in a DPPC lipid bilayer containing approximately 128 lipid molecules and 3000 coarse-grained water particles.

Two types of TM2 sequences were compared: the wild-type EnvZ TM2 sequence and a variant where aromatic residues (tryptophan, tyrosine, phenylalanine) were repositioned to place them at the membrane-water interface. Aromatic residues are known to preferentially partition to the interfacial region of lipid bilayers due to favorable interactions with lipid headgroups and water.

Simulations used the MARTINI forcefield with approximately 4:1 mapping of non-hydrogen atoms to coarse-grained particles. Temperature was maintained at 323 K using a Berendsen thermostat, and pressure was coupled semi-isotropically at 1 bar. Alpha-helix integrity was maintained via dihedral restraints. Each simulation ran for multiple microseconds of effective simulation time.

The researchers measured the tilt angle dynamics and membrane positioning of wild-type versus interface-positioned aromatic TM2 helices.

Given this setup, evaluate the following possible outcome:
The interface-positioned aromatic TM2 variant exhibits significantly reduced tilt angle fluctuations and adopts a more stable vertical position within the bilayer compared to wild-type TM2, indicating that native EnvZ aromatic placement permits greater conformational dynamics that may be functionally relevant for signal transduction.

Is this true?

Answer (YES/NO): NO